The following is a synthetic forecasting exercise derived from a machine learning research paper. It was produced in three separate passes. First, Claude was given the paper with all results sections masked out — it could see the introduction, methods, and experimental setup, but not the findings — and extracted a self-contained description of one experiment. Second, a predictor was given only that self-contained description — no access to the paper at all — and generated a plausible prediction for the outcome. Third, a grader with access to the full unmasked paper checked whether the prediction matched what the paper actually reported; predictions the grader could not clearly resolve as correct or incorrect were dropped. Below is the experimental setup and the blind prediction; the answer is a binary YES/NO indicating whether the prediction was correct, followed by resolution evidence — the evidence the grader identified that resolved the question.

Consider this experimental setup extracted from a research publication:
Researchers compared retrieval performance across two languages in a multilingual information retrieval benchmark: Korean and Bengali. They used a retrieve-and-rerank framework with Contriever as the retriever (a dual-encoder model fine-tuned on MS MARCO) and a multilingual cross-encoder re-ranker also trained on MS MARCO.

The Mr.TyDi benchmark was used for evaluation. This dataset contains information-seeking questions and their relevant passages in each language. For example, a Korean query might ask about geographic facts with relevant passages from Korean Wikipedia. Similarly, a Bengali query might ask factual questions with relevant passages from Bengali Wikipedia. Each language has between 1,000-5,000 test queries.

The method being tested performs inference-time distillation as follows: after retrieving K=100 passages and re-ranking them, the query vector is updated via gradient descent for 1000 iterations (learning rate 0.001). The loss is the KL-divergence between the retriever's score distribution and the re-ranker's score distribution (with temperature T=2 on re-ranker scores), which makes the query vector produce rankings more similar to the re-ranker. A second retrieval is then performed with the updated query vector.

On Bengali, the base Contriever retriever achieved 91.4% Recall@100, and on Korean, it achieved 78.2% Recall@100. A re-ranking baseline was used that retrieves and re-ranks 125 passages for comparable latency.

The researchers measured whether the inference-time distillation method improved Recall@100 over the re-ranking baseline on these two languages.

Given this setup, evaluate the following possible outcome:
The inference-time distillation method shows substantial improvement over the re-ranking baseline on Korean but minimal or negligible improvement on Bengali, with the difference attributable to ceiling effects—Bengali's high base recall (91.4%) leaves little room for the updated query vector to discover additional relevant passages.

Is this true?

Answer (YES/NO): NO